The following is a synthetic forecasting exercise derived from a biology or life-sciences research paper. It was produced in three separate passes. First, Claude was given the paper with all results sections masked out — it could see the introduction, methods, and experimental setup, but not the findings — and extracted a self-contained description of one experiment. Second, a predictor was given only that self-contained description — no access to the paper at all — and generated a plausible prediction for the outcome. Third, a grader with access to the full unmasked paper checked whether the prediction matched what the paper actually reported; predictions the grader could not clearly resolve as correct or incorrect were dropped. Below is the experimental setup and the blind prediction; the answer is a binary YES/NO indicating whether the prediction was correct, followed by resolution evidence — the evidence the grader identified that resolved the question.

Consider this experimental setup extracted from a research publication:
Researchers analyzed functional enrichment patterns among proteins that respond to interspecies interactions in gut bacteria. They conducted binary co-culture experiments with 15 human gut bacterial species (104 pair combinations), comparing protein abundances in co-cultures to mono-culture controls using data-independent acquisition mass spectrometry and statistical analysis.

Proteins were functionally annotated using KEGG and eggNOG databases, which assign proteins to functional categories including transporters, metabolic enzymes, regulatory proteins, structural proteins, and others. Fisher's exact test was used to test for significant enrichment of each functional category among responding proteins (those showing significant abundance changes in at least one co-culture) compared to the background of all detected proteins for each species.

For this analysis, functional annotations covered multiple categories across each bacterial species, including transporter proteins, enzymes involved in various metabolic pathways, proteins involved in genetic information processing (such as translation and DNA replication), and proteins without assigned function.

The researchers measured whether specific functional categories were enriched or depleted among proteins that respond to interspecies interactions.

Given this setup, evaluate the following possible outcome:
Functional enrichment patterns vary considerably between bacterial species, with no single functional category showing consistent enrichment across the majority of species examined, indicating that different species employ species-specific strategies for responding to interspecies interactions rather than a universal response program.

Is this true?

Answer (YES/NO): NO